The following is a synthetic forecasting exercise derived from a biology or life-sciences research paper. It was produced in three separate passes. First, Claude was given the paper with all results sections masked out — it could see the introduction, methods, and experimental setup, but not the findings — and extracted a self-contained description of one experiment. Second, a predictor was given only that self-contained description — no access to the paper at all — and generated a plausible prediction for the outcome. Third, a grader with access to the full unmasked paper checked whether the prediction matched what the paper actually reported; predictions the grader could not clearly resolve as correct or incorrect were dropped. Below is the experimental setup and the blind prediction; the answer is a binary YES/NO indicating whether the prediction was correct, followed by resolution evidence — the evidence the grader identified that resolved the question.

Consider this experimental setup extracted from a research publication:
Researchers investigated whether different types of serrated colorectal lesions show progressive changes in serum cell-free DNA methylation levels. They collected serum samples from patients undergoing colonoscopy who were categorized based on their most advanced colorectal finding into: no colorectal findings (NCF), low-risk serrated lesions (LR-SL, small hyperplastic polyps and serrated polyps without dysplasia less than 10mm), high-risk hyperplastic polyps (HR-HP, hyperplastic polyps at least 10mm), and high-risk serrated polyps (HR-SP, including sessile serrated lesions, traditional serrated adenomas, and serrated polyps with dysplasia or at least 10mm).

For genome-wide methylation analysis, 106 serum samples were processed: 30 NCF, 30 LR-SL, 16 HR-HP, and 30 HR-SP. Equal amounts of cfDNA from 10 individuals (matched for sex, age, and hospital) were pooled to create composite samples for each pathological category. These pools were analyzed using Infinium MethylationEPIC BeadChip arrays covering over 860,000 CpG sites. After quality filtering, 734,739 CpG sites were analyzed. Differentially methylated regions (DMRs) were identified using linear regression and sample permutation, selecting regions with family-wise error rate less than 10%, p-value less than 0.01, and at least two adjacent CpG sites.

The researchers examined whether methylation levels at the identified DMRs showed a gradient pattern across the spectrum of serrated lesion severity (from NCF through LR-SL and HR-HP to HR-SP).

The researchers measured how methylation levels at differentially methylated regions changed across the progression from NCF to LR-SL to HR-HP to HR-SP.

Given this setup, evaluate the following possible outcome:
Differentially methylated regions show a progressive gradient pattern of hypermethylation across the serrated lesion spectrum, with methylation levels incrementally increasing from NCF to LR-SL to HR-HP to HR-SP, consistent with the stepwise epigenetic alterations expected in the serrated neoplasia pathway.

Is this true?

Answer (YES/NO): NO